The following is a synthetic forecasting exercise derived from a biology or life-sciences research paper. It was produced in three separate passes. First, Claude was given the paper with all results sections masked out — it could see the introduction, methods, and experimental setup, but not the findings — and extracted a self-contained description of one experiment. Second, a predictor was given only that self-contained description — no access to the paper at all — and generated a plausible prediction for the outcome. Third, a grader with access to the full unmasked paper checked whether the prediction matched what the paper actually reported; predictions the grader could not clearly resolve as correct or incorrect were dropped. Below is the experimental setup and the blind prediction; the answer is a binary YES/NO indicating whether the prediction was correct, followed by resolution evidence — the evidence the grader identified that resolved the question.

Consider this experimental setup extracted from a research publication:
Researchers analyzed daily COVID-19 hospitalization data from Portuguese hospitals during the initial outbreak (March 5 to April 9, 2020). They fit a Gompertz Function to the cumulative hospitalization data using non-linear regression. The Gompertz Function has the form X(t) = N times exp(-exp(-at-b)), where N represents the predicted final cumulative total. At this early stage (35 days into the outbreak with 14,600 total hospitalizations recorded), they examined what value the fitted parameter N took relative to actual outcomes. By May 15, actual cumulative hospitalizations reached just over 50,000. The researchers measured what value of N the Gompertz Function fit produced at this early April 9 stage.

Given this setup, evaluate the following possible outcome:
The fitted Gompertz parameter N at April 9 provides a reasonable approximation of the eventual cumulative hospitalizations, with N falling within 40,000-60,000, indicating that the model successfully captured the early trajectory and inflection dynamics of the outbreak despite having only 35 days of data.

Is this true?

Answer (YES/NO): NO